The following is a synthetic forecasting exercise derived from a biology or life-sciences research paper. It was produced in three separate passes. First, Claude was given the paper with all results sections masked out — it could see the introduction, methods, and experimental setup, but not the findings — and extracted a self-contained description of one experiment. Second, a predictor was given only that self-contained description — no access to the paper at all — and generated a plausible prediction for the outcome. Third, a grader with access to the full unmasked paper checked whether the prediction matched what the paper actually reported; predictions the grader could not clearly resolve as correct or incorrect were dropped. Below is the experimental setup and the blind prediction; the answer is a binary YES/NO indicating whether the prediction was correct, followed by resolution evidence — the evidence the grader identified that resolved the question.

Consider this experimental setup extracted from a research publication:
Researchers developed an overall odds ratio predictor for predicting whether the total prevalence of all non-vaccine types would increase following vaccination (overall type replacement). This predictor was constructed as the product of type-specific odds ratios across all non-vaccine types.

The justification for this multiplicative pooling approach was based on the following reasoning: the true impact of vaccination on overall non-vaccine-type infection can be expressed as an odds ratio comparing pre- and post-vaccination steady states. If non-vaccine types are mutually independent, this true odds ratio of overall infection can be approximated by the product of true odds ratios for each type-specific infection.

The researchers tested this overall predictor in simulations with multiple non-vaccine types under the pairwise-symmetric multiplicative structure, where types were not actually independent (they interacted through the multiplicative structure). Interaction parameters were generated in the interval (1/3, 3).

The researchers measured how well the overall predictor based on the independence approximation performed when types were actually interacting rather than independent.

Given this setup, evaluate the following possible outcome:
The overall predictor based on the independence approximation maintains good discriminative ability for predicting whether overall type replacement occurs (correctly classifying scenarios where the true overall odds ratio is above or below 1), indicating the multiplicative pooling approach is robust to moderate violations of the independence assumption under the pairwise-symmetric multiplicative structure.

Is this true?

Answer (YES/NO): YES